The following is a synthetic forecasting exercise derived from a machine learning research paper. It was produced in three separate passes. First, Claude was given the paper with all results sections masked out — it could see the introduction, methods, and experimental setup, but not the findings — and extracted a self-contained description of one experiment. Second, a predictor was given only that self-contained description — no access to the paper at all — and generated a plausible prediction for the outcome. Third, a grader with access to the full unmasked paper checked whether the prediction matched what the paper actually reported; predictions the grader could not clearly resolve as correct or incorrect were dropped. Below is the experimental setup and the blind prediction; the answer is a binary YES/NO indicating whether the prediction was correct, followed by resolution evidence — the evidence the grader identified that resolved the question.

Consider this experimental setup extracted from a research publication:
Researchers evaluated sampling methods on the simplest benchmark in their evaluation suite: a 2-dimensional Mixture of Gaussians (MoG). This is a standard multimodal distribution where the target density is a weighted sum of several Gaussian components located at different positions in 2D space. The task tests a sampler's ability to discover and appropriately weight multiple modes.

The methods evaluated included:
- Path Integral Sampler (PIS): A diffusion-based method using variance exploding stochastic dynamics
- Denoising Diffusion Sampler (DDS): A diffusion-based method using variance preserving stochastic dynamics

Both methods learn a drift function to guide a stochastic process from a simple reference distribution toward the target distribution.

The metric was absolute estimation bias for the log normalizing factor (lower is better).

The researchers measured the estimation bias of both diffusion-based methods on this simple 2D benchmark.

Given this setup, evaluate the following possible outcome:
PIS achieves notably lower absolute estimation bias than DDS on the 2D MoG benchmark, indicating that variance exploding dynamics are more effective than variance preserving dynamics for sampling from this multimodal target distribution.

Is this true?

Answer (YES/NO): NO